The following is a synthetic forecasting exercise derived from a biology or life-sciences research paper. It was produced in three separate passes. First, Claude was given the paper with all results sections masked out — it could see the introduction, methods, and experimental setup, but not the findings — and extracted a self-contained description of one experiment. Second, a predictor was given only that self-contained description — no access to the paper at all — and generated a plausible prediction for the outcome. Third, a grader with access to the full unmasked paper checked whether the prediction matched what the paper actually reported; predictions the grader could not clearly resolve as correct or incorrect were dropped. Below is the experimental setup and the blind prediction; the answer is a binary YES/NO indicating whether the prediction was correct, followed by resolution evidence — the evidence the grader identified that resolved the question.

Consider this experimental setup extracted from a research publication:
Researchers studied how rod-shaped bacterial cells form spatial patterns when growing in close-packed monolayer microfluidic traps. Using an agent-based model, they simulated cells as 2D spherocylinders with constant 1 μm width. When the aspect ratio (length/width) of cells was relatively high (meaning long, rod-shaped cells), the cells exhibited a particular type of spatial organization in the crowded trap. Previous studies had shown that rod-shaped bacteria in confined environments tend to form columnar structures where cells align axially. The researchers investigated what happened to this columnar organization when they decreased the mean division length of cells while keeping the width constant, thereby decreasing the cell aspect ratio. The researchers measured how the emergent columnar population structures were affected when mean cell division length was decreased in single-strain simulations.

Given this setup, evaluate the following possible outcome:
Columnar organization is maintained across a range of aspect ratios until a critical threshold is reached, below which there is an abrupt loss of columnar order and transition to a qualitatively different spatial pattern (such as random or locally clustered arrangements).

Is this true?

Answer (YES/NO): NO